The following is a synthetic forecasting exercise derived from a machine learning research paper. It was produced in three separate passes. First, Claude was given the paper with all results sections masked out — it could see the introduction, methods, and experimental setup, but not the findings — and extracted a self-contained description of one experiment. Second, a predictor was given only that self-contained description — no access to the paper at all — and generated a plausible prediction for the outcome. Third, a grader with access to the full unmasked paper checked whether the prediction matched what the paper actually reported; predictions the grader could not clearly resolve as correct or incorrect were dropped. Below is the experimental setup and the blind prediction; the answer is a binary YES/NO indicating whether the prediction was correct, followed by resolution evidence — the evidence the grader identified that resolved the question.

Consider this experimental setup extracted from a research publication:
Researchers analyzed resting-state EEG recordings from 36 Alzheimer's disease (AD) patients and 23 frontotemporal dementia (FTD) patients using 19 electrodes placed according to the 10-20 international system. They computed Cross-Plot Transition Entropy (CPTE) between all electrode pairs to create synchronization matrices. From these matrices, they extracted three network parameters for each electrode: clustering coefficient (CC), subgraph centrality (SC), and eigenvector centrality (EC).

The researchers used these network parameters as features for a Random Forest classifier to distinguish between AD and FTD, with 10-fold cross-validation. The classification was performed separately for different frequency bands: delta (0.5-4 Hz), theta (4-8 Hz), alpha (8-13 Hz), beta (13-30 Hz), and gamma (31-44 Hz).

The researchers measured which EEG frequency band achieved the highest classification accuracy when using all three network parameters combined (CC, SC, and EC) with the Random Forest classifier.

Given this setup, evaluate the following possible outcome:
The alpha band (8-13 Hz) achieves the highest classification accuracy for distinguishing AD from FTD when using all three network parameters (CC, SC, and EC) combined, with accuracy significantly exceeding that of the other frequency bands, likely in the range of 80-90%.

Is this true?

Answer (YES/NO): NO